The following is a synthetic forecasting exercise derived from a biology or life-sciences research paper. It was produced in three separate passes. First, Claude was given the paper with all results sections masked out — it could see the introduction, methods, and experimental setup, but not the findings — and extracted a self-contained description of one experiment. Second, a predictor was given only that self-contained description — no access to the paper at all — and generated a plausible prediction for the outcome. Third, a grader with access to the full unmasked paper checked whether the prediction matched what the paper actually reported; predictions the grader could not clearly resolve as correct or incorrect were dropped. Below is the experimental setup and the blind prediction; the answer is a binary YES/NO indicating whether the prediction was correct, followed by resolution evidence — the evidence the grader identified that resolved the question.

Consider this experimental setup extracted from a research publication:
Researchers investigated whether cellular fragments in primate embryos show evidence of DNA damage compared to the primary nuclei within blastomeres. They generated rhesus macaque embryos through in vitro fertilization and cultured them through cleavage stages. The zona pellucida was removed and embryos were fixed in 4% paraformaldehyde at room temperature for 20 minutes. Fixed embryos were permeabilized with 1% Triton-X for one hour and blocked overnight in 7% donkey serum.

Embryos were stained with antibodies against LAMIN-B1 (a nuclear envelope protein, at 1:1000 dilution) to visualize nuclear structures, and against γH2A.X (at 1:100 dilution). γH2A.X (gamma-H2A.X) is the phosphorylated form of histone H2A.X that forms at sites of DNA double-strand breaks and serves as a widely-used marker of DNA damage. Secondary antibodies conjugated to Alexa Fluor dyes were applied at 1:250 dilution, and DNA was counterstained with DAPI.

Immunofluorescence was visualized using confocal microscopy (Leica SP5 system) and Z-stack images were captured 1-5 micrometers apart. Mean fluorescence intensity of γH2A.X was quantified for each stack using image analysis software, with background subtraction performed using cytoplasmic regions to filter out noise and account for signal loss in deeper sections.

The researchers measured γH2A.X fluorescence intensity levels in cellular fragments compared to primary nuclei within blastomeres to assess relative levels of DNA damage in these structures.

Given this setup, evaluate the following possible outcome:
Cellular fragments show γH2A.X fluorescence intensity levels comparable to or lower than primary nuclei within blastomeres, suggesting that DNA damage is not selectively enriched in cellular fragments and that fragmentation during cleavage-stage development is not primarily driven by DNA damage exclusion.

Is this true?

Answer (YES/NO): NO